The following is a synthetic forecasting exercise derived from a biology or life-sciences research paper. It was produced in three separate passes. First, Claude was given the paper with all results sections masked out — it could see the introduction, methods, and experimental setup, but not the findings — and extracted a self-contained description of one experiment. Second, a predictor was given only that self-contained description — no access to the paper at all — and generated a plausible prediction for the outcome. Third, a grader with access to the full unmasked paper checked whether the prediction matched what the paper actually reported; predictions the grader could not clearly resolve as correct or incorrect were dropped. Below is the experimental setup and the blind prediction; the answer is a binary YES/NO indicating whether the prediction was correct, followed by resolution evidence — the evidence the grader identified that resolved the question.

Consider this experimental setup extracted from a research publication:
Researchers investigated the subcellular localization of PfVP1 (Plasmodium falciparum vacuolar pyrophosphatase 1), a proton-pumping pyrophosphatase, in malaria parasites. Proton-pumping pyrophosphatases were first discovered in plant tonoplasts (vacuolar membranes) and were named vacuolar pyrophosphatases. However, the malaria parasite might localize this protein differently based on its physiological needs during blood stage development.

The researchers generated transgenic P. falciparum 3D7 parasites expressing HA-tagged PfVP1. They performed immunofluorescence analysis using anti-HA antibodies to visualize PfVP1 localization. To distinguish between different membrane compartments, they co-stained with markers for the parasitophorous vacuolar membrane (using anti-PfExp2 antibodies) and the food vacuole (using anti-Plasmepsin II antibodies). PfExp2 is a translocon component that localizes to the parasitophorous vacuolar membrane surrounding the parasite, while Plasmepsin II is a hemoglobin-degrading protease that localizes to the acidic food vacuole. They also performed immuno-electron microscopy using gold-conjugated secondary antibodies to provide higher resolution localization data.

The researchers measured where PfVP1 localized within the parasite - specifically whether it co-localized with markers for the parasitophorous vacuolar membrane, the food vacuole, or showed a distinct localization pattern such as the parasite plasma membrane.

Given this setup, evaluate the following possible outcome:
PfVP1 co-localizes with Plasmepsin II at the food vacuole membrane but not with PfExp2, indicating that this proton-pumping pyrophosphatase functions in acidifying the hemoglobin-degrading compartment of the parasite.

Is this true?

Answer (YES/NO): NO